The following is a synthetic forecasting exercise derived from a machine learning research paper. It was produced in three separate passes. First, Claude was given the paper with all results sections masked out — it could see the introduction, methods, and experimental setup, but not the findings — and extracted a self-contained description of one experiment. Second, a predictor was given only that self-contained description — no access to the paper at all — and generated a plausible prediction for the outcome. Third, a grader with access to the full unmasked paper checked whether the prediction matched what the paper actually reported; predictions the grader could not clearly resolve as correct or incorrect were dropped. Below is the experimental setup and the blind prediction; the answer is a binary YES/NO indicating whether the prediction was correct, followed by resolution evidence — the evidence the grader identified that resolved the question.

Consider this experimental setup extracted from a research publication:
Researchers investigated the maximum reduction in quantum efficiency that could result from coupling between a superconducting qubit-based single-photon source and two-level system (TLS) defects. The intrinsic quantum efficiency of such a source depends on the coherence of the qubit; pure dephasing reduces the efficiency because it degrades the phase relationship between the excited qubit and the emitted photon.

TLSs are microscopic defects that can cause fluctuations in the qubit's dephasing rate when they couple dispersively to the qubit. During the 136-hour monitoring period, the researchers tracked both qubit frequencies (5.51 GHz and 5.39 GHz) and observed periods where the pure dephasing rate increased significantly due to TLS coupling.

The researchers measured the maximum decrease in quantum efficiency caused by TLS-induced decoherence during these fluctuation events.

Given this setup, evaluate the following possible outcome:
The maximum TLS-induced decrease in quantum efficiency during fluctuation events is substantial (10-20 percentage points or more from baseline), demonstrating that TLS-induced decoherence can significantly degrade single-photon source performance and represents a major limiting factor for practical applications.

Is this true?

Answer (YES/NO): YES